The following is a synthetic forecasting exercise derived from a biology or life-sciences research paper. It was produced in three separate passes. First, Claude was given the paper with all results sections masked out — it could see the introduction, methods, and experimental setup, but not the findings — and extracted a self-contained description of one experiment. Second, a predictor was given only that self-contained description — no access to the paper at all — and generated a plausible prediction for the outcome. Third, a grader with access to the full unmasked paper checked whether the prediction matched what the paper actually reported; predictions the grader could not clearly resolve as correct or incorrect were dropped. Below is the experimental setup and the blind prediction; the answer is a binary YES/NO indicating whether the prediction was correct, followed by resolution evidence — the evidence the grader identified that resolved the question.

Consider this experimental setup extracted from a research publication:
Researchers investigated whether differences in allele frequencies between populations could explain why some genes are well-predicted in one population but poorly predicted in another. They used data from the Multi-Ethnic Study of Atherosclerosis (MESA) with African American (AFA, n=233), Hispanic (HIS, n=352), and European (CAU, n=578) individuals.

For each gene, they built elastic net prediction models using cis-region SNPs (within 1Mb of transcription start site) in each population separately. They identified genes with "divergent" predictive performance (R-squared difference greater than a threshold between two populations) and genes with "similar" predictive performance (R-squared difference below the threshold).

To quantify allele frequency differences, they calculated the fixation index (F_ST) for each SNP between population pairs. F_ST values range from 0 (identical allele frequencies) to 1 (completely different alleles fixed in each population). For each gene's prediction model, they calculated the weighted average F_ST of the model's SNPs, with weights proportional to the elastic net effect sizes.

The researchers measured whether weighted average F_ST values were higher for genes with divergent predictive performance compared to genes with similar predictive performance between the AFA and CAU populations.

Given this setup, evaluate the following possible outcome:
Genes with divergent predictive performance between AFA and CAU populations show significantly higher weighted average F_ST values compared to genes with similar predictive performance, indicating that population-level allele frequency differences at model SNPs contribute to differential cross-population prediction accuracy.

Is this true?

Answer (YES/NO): YES